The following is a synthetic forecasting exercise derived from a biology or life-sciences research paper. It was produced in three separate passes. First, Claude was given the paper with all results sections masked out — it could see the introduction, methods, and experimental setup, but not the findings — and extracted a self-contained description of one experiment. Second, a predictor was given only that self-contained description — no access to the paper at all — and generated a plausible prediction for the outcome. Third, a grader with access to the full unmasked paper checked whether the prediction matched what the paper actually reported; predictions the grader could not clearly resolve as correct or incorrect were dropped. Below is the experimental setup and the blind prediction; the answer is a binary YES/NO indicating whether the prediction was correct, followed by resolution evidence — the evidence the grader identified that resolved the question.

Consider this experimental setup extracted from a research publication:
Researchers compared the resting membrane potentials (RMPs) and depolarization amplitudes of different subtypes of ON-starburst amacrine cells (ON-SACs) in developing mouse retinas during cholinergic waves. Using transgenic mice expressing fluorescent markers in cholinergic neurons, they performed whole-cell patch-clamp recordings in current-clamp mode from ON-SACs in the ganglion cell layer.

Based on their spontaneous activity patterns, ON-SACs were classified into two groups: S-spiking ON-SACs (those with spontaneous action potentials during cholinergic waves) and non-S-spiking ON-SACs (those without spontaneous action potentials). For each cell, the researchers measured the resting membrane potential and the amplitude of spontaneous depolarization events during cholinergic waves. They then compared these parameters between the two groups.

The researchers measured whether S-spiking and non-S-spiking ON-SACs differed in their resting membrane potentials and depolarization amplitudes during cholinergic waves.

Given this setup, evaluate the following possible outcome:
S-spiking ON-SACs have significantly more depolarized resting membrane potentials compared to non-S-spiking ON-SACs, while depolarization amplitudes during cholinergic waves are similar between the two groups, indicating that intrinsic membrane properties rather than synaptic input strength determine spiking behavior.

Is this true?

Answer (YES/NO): NO